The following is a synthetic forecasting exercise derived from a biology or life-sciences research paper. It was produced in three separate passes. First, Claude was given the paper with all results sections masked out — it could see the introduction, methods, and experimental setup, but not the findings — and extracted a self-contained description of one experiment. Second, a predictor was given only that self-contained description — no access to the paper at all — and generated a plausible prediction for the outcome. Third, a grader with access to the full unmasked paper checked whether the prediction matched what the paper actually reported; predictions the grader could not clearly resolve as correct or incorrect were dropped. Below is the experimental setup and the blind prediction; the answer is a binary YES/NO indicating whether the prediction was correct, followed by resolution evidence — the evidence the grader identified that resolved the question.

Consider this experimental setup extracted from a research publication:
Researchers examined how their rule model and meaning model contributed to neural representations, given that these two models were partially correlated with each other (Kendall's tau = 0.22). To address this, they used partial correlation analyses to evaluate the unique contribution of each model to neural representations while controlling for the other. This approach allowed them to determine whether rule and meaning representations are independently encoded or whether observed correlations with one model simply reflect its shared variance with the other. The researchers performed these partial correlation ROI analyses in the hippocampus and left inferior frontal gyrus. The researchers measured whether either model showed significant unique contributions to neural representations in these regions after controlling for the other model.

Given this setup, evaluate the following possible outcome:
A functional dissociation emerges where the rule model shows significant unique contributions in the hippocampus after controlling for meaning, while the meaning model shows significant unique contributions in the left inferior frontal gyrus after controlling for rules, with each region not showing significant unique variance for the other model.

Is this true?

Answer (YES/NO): NO